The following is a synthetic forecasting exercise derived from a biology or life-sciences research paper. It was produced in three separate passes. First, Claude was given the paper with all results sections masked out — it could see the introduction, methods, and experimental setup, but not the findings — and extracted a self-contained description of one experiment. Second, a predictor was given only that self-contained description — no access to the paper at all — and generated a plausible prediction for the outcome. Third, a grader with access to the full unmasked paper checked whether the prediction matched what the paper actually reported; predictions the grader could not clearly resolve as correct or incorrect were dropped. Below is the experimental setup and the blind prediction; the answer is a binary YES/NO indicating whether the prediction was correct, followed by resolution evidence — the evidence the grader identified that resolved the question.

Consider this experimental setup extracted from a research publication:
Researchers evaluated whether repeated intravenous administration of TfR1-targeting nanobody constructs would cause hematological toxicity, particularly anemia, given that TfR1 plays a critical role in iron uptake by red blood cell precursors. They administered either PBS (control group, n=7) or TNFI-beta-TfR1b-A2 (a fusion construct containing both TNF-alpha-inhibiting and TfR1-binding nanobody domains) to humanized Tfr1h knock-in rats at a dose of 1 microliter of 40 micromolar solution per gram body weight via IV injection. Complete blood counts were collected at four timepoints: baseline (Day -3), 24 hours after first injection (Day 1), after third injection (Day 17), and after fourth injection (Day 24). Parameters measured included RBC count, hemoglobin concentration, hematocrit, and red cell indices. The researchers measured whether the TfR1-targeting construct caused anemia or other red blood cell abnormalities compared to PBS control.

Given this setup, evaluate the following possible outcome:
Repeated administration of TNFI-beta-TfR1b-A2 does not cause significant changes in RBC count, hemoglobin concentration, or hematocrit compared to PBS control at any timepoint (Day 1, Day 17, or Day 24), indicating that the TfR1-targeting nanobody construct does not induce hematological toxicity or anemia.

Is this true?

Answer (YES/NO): YES